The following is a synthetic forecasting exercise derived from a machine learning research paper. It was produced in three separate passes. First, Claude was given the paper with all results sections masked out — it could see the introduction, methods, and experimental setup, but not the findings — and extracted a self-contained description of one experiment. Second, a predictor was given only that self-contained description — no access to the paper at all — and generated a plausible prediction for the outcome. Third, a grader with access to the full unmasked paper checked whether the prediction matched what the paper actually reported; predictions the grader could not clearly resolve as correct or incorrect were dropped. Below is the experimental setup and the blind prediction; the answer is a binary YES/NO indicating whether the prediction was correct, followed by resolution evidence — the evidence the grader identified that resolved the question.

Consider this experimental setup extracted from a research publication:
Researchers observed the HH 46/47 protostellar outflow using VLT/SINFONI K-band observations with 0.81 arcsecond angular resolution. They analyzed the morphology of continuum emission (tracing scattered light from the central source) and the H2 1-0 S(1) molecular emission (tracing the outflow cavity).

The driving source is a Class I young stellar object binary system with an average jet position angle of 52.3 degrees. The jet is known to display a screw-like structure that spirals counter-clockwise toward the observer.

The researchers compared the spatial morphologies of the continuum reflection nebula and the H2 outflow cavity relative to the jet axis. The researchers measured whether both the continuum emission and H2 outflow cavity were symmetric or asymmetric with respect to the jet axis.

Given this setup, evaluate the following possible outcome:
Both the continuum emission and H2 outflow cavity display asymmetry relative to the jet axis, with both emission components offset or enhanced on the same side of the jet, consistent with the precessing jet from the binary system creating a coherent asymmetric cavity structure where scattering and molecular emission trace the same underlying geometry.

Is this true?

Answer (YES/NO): YES